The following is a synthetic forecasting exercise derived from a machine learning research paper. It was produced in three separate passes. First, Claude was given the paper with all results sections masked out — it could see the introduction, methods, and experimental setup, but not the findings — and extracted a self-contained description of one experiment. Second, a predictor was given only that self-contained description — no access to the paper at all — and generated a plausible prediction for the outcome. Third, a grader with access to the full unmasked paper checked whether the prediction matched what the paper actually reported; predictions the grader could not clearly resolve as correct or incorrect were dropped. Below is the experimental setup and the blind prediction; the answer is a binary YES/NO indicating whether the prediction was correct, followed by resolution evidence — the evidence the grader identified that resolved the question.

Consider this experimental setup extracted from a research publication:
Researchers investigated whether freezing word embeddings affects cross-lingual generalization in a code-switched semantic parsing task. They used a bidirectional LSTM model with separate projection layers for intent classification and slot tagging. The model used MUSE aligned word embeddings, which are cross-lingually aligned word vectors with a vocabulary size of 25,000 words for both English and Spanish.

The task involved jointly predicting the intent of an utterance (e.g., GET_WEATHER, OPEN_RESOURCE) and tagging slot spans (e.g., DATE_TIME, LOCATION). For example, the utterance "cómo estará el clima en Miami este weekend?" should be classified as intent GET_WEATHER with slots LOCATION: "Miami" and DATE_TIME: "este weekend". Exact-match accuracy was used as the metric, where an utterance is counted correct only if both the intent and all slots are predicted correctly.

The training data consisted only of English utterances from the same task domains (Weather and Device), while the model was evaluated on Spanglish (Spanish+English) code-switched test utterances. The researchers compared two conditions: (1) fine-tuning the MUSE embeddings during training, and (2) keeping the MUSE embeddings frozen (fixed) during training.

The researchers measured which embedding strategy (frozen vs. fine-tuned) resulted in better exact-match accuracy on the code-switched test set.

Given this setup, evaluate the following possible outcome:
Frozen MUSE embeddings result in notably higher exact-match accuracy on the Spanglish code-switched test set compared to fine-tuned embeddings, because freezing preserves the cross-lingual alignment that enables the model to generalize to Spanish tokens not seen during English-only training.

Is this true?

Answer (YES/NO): YES